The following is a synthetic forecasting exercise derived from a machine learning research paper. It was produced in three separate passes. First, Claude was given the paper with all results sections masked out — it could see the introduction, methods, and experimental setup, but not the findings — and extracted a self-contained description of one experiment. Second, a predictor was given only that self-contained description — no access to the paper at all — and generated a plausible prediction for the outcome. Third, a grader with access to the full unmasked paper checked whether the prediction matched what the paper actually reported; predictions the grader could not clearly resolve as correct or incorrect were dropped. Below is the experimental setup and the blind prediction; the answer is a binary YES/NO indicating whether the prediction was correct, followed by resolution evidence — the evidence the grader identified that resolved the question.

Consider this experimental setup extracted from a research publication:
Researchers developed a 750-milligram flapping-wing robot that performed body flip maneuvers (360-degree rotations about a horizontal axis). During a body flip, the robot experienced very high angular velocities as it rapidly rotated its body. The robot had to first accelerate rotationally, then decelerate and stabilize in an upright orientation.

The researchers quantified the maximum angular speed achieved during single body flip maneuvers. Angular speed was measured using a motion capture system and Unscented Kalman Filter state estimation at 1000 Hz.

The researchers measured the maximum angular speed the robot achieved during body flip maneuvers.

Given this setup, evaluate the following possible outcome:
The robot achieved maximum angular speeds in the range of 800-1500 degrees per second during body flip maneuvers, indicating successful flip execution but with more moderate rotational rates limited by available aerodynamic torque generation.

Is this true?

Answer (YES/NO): NO